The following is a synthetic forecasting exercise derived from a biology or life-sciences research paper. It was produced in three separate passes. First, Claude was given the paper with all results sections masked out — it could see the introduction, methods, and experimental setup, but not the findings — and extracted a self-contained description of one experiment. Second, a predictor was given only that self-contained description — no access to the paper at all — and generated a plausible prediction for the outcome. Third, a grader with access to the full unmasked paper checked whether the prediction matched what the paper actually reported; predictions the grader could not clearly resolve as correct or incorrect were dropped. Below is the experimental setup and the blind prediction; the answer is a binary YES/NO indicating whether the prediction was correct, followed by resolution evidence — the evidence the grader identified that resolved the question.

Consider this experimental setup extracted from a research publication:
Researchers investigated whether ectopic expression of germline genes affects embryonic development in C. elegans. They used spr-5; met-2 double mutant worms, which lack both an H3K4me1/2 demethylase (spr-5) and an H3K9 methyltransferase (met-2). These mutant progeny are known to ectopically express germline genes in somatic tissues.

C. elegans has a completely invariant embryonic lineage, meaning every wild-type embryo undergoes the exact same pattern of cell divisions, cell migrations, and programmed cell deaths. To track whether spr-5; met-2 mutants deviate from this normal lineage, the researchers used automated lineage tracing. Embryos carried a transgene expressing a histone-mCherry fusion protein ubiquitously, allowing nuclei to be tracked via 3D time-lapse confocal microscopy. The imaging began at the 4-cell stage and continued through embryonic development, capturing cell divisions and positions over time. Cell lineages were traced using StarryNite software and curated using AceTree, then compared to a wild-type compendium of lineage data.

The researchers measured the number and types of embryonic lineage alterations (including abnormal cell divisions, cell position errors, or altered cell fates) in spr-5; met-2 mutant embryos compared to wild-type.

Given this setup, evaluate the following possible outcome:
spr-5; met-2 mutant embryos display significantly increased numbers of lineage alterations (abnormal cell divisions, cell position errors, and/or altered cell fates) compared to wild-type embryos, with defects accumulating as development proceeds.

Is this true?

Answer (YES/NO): NO